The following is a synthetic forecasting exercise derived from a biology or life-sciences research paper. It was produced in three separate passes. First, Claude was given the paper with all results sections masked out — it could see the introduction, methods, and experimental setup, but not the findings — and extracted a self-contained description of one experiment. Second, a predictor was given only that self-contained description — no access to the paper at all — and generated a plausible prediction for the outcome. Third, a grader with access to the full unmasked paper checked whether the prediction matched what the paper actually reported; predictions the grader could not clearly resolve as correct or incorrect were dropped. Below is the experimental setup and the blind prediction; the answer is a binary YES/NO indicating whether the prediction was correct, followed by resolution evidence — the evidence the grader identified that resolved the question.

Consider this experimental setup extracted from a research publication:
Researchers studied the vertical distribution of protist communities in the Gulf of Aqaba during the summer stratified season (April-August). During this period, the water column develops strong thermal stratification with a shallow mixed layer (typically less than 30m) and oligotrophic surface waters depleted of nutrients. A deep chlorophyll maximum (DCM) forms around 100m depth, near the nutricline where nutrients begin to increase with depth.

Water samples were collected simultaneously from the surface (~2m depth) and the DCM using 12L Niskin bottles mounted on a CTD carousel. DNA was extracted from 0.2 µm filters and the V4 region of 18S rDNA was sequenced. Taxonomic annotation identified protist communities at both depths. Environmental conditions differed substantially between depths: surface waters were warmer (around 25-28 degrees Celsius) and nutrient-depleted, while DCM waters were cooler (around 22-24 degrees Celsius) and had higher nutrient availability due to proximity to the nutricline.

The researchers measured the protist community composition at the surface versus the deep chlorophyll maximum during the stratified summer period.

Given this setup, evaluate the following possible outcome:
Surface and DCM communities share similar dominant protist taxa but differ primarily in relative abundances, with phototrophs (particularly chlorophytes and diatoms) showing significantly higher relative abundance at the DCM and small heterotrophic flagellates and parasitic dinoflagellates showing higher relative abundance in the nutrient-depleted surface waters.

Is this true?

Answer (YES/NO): NO